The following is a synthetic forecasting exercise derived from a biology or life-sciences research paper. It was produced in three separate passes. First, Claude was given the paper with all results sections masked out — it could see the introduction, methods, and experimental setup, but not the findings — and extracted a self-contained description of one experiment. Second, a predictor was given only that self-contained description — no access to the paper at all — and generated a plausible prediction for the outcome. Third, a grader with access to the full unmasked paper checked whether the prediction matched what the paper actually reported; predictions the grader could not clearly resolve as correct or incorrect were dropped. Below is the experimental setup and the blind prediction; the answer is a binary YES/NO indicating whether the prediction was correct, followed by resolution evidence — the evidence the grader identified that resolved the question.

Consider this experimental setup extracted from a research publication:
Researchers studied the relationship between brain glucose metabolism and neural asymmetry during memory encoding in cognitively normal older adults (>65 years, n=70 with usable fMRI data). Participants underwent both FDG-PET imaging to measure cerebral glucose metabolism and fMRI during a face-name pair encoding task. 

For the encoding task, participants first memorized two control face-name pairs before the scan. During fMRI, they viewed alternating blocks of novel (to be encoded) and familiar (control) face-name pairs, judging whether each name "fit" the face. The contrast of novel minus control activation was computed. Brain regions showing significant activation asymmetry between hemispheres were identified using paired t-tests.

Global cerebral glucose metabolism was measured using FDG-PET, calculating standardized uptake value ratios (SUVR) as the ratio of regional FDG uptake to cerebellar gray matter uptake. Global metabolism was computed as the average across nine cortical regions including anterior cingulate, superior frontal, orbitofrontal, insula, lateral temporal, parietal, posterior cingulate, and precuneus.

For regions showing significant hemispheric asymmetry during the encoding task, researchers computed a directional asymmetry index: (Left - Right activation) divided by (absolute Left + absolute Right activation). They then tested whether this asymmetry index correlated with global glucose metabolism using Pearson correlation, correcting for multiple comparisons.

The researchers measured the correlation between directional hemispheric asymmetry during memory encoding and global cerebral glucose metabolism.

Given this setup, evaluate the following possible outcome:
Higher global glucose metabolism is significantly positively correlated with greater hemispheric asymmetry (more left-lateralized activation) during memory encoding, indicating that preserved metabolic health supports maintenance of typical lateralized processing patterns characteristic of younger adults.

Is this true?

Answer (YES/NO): YES